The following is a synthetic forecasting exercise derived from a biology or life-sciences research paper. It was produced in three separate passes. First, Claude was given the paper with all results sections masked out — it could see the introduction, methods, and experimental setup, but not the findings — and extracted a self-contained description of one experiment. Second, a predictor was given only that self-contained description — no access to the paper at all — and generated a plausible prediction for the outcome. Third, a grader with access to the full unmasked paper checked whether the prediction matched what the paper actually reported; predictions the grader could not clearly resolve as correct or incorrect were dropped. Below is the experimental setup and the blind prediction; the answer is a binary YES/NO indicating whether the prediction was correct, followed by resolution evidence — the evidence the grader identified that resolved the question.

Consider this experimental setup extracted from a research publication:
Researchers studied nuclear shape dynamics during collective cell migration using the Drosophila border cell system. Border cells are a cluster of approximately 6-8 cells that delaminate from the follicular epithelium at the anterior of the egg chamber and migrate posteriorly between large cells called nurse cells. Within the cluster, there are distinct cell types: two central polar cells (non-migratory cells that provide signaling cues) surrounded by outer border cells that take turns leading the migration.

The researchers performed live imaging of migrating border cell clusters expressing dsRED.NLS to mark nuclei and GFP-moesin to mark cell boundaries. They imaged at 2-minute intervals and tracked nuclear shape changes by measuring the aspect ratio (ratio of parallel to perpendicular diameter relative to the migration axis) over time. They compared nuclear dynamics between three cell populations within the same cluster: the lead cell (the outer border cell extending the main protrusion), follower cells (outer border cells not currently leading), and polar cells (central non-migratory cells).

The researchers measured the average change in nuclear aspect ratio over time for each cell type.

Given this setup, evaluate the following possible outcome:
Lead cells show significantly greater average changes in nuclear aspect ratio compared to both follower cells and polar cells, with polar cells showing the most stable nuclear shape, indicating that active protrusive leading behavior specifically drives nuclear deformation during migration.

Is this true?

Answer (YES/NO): YES